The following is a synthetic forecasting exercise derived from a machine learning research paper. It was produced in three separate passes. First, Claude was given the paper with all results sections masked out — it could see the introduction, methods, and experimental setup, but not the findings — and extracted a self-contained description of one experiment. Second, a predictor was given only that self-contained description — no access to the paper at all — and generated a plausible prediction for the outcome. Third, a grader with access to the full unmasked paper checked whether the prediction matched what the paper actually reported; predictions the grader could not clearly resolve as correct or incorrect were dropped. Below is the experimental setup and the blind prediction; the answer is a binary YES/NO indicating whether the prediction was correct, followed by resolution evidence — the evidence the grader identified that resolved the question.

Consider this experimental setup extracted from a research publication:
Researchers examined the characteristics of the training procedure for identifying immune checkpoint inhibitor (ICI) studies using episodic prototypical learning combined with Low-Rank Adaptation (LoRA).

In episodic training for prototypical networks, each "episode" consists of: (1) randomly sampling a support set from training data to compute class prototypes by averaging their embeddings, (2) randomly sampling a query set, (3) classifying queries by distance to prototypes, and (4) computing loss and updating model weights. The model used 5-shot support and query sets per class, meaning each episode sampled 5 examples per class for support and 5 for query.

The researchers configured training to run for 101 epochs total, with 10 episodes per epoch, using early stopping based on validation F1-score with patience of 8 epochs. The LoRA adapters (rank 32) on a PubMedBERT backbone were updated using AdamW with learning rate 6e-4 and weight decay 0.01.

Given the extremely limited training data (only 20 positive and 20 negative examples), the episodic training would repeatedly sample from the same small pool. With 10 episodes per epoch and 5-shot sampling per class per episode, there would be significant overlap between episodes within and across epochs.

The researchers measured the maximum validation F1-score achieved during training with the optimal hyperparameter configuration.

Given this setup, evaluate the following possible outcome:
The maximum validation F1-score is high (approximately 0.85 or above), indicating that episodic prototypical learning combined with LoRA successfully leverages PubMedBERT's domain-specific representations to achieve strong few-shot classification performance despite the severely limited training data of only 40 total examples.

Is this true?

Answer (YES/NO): NO